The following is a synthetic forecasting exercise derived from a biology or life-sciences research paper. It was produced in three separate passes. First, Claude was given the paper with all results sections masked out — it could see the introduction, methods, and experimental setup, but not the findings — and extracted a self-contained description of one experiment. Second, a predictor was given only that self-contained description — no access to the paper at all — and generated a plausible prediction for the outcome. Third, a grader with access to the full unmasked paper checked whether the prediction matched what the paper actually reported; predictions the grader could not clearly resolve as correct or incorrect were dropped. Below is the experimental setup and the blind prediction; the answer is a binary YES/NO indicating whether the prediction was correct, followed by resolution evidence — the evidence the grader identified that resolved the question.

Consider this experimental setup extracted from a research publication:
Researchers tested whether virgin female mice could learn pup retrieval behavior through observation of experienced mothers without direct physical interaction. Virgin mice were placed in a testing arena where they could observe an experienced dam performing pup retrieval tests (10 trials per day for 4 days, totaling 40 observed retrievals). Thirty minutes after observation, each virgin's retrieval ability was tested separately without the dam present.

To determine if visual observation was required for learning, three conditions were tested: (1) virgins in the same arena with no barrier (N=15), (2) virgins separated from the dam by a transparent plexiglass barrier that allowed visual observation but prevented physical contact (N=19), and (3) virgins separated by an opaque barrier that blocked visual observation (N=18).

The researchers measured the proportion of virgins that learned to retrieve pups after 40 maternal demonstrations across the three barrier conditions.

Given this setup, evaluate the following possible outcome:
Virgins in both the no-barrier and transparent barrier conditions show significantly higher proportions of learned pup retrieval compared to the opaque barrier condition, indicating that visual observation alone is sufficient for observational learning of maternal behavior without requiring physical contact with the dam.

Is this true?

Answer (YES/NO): YES